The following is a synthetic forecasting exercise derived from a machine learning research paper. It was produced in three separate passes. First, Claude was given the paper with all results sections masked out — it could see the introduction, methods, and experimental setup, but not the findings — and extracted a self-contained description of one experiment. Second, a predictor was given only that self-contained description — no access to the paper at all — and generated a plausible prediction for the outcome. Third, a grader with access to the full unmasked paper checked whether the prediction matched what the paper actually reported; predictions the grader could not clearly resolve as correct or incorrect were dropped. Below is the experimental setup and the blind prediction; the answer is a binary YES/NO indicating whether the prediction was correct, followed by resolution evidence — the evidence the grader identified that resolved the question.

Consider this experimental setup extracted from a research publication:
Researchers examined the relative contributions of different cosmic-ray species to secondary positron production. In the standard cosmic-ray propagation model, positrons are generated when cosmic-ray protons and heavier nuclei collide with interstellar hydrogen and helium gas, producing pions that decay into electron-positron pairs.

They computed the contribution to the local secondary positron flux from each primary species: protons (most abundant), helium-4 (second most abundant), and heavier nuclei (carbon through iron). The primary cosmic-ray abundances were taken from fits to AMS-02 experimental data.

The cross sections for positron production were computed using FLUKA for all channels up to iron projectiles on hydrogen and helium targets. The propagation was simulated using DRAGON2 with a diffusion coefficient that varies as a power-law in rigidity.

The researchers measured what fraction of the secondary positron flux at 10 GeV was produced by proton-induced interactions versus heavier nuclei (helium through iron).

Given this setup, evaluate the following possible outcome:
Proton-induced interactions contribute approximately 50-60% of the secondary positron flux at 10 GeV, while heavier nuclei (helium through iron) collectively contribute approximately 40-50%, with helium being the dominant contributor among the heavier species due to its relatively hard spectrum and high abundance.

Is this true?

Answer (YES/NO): NO